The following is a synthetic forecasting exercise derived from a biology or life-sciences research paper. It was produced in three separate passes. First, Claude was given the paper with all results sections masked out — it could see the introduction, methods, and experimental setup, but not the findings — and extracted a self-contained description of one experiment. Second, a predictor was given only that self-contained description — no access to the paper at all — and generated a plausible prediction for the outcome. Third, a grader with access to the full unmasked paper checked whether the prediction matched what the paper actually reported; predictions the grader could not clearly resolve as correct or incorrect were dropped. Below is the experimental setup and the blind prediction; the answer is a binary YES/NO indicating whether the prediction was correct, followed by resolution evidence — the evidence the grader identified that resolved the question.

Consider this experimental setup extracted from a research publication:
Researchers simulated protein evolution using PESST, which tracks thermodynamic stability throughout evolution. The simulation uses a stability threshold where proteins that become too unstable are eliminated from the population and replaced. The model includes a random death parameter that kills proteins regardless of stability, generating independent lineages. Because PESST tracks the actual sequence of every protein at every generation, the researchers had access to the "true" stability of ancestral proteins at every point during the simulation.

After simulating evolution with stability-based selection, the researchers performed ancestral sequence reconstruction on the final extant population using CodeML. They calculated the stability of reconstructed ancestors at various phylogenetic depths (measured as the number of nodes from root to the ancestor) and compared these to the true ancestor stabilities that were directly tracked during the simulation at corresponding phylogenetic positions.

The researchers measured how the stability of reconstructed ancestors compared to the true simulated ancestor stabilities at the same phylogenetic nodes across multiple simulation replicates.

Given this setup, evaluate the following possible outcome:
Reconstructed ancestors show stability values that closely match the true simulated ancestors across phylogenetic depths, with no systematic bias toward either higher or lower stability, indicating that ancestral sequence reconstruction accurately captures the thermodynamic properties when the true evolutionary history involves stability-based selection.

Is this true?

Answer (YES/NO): NO